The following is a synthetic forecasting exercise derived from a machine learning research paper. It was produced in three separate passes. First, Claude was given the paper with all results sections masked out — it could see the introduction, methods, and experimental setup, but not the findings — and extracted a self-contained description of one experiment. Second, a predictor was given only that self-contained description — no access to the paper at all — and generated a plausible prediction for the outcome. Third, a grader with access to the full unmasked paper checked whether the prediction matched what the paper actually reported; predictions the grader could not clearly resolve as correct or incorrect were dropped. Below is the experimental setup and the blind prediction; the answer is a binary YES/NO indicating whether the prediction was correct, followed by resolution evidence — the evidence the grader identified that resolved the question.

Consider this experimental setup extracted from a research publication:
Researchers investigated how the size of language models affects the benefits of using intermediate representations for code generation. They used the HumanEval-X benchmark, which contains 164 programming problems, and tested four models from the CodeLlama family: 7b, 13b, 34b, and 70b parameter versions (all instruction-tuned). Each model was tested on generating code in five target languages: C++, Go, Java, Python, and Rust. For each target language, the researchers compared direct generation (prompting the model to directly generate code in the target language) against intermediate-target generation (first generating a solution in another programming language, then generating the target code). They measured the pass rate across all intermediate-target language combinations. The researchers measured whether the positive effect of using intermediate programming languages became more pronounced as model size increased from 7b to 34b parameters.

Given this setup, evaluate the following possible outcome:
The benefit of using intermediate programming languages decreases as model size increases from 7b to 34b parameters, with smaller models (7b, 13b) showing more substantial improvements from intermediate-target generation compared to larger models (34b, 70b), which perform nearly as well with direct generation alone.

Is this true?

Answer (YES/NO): NO